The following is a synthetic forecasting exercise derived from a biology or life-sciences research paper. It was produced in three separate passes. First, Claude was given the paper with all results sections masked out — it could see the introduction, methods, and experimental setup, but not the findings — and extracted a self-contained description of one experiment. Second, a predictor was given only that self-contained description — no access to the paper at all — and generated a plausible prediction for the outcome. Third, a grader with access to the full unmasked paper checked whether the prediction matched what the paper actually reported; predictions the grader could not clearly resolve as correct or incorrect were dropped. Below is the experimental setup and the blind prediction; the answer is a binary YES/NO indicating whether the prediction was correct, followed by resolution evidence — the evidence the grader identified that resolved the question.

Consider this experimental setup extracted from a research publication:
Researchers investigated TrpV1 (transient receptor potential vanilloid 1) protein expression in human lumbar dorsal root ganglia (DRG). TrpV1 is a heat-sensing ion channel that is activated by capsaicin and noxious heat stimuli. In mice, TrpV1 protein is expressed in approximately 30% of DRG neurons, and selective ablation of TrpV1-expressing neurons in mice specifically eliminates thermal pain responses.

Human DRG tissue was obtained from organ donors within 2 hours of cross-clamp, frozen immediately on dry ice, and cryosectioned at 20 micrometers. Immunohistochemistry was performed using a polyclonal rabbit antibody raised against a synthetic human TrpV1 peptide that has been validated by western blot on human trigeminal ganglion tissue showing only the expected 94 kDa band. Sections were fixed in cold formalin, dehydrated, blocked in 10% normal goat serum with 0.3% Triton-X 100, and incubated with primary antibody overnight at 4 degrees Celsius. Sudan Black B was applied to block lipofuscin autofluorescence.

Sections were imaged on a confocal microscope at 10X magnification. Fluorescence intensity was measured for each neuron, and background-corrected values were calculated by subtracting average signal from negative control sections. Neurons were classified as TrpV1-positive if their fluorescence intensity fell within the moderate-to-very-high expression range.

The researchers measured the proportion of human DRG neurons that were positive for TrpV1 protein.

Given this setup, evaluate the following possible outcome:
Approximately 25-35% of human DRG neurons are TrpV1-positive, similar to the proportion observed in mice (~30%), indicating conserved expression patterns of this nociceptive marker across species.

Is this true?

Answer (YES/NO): NO